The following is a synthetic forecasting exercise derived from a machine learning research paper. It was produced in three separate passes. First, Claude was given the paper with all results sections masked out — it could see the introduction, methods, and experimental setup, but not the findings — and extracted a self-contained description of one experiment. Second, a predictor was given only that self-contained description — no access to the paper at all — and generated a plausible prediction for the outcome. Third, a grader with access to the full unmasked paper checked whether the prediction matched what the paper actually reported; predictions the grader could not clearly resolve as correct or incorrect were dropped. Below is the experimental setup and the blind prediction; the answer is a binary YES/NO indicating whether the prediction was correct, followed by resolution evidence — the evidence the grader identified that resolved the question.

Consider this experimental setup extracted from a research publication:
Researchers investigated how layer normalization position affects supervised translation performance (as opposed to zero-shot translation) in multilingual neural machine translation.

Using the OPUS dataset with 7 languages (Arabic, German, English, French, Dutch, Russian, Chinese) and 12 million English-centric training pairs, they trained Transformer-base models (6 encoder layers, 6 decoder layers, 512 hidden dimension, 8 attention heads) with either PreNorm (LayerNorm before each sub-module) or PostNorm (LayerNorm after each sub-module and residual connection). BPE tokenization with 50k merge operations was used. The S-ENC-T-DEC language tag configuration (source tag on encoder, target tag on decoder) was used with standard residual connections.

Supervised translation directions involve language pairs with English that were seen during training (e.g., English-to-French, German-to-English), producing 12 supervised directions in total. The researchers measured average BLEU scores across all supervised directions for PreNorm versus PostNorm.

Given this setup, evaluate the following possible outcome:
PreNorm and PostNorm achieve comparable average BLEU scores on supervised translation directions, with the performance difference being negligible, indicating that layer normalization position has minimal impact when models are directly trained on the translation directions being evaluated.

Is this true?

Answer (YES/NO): YES